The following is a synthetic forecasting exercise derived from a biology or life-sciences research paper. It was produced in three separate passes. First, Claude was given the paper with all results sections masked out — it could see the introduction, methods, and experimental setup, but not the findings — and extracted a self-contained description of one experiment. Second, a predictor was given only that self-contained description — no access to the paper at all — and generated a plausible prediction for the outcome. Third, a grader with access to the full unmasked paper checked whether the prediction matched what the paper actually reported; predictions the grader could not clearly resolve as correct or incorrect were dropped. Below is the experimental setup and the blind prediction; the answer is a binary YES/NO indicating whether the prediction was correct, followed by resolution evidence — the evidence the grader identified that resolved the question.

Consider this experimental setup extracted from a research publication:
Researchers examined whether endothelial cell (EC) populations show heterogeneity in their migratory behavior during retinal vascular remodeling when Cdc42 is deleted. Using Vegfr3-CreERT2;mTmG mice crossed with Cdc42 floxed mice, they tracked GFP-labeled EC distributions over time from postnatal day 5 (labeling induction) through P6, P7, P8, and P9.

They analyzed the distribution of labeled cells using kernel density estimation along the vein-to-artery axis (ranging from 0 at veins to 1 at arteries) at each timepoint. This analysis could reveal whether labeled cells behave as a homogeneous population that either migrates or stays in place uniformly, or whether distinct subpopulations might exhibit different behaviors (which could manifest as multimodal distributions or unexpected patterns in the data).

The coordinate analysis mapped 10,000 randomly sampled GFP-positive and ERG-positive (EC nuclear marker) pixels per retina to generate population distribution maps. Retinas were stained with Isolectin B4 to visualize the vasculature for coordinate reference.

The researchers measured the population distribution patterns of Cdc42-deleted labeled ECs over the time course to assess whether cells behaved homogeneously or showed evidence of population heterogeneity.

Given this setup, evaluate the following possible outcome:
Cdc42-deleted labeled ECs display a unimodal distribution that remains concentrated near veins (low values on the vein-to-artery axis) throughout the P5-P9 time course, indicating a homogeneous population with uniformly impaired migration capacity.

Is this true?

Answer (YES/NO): NO